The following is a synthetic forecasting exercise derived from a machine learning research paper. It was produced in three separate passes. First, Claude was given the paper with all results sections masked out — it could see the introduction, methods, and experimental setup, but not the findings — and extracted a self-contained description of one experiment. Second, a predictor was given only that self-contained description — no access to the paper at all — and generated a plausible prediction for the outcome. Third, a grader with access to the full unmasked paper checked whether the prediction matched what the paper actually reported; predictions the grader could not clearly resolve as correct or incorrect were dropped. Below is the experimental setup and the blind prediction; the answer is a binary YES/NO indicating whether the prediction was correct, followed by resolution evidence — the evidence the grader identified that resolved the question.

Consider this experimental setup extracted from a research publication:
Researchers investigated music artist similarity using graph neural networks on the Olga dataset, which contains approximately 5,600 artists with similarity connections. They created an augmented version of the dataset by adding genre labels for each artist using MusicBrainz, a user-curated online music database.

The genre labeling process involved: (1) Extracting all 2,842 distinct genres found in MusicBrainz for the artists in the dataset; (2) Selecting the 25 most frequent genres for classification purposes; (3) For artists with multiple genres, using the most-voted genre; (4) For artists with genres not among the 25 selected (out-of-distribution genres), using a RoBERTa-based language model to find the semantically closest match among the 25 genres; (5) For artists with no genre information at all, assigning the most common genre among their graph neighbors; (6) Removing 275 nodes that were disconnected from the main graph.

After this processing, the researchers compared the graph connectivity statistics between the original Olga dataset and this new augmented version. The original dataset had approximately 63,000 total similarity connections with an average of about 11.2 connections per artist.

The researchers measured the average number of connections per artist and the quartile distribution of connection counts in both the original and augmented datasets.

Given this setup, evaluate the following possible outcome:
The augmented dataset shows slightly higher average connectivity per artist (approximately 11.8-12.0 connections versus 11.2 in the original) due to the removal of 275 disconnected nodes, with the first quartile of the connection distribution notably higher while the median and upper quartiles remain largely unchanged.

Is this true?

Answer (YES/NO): NO